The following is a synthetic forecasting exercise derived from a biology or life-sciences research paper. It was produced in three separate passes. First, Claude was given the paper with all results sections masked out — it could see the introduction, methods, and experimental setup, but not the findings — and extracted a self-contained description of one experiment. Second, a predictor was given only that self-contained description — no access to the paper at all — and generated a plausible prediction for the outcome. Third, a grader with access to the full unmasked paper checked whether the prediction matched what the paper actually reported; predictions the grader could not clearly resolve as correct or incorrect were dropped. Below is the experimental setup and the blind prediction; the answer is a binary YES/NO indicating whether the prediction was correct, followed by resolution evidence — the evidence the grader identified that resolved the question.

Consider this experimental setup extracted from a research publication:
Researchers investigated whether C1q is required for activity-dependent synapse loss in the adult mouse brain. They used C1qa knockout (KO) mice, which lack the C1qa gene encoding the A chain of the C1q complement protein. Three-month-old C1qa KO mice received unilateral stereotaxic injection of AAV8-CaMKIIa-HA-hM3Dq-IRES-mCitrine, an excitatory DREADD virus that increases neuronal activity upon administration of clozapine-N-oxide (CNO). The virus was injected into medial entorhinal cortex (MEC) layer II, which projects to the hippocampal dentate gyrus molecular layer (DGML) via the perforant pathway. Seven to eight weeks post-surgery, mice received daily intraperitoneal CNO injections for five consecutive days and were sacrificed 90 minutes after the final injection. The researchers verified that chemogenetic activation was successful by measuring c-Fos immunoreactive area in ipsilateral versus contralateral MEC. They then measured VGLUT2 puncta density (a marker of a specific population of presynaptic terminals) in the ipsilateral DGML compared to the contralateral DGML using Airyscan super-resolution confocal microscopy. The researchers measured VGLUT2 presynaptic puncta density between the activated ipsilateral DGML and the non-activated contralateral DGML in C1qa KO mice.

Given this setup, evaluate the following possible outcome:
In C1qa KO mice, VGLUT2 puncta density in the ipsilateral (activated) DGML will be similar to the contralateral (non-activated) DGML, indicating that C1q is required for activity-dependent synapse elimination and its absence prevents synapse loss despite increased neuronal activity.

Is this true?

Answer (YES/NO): YES